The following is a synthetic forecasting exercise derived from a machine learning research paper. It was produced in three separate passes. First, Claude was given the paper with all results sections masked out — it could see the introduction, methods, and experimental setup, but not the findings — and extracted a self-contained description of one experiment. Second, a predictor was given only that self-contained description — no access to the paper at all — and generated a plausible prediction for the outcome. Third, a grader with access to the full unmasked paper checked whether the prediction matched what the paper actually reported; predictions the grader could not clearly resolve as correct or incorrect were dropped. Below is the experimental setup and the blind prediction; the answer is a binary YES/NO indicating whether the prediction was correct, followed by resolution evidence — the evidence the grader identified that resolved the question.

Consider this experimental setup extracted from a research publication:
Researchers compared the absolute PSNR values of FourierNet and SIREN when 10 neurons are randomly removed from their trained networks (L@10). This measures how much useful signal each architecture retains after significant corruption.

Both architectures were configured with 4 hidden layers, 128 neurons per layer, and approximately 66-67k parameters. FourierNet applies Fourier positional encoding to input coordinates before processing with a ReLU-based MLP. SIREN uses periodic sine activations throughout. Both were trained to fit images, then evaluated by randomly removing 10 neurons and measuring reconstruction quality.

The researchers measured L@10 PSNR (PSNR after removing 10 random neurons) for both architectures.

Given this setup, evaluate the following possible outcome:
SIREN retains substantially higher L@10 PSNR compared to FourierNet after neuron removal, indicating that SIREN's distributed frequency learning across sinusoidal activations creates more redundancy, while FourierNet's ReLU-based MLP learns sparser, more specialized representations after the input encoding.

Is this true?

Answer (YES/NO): NO